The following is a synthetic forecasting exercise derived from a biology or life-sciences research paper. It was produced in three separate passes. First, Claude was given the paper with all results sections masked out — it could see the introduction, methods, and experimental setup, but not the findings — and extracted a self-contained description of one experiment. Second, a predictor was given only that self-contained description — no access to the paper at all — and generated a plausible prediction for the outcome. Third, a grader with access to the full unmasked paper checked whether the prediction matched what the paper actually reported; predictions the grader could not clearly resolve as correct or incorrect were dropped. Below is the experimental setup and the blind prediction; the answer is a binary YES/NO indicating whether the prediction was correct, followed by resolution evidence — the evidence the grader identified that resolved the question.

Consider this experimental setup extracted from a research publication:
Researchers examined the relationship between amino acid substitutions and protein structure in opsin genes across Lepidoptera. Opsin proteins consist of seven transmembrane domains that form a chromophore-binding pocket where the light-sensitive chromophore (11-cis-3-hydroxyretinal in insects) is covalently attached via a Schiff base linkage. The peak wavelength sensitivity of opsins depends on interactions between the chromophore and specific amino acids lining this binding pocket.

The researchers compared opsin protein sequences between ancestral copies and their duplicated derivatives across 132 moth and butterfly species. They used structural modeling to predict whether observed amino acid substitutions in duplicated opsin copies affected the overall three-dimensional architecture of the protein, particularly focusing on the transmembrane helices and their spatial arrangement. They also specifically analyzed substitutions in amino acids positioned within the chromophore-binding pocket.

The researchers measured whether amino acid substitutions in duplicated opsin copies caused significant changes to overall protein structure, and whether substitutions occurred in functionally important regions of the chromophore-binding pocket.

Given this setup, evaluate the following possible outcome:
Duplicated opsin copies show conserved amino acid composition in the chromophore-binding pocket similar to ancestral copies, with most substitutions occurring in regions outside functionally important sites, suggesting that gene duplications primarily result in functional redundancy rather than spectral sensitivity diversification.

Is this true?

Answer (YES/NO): NO